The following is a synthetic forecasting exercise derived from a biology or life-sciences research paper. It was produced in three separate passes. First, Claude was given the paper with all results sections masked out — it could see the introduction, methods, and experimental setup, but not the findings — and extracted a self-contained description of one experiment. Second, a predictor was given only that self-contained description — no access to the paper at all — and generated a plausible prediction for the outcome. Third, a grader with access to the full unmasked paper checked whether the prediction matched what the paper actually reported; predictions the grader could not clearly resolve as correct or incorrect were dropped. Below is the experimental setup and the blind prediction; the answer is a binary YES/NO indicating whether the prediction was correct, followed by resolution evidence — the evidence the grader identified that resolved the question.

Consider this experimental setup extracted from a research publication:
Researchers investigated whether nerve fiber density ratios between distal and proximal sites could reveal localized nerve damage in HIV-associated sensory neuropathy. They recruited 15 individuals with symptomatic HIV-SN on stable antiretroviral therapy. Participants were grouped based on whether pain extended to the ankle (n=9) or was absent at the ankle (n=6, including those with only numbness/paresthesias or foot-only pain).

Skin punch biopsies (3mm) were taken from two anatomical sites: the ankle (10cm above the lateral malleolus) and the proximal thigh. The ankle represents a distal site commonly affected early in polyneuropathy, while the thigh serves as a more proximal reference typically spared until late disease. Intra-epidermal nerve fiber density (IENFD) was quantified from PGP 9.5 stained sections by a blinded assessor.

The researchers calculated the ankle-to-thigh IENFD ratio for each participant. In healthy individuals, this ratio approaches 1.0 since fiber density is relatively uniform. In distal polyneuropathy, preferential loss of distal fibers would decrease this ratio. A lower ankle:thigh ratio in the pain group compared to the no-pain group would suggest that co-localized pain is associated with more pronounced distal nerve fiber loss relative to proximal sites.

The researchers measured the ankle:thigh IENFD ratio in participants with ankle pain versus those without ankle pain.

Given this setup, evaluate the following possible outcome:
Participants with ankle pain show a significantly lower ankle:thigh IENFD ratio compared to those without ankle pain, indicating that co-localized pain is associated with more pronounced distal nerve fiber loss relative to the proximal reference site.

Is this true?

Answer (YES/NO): YES